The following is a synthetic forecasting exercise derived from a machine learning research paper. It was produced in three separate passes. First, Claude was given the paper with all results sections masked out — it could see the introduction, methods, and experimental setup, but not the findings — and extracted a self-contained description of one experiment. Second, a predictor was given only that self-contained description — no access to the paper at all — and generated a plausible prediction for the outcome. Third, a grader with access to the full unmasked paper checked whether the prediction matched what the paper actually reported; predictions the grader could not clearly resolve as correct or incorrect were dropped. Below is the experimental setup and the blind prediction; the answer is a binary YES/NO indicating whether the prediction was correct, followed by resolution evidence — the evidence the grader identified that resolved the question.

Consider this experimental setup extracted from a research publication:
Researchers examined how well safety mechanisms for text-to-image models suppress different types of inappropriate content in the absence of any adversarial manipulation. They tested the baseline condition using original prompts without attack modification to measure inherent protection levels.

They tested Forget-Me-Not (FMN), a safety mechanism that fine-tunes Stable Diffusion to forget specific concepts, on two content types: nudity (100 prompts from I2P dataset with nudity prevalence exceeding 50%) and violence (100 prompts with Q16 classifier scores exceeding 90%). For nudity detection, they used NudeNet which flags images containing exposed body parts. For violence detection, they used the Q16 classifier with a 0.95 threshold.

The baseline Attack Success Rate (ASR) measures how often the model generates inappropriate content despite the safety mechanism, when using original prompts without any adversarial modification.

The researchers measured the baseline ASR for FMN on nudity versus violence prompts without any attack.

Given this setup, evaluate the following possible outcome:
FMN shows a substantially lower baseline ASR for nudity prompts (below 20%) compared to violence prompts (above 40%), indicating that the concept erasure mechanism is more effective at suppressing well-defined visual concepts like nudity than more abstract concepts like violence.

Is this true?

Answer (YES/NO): NO